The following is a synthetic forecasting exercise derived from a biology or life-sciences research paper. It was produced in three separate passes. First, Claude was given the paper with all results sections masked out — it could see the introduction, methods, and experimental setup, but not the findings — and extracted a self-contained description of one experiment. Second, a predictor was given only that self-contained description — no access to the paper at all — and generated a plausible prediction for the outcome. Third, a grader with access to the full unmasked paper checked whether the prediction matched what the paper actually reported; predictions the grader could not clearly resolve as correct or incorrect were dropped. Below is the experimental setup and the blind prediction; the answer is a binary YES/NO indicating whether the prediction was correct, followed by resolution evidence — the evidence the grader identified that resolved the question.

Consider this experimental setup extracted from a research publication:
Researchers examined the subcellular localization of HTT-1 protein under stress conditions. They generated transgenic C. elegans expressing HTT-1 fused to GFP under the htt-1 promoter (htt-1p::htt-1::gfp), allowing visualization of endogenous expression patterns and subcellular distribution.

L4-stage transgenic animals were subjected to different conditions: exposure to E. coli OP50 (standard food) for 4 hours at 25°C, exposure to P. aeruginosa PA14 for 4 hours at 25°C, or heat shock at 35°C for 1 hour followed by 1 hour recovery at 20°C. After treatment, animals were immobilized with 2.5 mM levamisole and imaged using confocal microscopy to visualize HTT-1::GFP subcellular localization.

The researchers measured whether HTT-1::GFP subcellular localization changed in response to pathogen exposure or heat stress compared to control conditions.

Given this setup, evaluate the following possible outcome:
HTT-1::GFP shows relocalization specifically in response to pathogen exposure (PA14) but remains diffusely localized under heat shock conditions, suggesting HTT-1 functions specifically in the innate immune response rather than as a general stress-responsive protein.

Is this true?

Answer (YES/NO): NO